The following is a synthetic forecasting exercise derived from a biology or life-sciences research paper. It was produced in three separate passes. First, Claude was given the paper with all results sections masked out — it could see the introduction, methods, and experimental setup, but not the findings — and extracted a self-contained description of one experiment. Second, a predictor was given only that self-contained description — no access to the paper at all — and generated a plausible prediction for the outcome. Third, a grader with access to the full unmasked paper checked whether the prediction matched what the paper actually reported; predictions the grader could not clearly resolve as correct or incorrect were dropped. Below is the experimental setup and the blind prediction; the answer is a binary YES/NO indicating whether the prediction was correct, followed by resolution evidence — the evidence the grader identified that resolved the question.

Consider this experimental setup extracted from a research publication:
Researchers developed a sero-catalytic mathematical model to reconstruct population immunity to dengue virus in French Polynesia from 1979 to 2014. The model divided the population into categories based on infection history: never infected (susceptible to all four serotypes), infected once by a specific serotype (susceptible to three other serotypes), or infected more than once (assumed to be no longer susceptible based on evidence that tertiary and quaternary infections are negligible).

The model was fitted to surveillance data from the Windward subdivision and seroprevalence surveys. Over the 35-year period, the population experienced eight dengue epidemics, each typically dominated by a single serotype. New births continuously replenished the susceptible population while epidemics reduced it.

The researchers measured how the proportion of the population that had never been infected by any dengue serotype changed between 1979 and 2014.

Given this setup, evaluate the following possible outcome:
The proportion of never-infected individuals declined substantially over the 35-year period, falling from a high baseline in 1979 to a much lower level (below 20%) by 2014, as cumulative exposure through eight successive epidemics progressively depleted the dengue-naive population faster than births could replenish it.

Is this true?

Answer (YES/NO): NO